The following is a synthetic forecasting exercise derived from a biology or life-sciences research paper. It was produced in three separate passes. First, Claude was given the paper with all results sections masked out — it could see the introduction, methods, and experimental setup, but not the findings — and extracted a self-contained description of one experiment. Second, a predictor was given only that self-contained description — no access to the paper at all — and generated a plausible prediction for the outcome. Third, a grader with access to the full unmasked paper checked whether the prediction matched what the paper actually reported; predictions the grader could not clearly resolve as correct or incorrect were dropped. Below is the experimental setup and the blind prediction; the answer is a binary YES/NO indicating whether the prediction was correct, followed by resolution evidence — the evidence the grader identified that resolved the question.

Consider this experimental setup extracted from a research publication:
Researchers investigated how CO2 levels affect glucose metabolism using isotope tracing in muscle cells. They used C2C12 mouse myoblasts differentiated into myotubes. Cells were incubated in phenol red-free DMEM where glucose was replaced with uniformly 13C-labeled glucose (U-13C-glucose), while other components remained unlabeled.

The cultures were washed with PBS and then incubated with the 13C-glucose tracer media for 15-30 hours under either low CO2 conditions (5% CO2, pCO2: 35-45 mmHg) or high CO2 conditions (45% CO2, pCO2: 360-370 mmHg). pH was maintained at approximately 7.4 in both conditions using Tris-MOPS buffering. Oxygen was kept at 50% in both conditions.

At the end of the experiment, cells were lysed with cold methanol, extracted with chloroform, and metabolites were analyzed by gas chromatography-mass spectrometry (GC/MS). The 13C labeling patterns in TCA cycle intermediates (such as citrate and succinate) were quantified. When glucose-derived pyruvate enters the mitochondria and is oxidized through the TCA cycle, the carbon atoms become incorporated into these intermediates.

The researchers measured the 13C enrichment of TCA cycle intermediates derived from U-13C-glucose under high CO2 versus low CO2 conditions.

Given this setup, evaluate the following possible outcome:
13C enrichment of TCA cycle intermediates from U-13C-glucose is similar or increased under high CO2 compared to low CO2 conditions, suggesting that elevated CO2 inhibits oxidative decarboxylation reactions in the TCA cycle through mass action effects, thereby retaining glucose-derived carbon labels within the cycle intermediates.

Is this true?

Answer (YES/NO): NO